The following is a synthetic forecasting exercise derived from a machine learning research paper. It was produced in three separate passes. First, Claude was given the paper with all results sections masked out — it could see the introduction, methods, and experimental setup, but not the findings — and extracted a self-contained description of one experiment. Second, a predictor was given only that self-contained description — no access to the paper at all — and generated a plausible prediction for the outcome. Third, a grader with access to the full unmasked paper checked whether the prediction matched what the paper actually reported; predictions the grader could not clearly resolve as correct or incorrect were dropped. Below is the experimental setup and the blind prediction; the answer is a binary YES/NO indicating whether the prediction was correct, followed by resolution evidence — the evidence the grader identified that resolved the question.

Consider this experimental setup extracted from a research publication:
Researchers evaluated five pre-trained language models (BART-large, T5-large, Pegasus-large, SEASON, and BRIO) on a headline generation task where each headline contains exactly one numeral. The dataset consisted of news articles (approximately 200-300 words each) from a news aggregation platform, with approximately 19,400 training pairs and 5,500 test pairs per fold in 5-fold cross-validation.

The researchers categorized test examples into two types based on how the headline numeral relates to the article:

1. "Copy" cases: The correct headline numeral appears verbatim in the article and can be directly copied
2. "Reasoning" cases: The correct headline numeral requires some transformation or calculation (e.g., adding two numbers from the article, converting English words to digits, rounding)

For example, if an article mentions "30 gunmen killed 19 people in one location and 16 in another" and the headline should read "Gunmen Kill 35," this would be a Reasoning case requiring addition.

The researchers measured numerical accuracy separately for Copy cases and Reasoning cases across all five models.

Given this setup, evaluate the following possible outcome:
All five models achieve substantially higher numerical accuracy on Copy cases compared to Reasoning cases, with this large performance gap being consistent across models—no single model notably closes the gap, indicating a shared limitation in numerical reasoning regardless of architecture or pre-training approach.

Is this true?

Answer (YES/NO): YES